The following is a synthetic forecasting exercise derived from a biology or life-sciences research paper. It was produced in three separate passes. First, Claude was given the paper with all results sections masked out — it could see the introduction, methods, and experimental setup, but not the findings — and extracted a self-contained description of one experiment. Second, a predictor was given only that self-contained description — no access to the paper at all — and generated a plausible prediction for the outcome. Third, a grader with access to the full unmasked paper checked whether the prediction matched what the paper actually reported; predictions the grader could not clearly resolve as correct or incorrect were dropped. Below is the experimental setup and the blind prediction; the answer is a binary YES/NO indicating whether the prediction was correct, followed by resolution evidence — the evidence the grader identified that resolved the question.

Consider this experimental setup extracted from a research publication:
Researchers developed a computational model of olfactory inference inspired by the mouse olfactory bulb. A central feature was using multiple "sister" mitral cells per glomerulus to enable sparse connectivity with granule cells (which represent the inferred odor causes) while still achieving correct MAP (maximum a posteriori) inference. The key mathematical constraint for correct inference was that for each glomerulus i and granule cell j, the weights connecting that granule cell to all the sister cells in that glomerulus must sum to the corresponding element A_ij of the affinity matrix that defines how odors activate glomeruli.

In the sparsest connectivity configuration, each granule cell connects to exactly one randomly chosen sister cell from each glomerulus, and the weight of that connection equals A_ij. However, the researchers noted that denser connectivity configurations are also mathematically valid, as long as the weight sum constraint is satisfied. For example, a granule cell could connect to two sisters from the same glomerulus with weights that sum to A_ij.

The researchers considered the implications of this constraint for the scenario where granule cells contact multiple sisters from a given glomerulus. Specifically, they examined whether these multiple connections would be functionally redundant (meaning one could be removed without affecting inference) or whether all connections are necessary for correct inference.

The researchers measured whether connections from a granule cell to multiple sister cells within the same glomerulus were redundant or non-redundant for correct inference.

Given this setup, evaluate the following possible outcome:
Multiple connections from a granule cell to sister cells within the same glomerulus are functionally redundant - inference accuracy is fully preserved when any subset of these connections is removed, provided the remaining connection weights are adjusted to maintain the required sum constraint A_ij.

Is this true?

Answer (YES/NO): NO